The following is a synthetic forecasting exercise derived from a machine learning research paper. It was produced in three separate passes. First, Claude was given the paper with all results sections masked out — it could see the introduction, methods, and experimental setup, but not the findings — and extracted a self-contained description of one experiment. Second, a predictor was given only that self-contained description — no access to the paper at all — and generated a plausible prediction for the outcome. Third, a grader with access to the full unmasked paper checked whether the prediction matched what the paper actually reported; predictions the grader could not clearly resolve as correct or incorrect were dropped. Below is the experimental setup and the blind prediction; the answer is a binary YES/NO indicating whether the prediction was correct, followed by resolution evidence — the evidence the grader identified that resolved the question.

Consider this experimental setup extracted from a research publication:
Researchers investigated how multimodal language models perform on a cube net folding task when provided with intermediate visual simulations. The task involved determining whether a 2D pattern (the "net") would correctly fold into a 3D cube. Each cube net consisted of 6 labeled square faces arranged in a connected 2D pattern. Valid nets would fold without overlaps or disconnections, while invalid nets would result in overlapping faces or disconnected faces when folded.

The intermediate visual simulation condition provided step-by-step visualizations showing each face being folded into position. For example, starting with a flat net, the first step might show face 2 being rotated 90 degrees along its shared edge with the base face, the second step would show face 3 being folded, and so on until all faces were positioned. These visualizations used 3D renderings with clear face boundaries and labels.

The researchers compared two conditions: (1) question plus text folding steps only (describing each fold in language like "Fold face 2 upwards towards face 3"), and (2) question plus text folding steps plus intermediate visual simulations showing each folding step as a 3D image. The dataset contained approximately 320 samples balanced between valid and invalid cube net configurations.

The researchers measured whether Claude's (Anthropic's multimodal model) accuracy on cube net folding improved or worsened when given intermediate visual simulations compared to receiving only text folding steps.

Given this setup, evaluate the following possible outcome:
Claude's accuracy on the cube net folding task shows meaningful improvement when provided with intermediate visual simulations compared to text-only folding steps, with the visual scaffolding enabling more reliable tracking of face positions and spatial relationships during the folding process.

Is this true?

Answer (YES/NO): NO